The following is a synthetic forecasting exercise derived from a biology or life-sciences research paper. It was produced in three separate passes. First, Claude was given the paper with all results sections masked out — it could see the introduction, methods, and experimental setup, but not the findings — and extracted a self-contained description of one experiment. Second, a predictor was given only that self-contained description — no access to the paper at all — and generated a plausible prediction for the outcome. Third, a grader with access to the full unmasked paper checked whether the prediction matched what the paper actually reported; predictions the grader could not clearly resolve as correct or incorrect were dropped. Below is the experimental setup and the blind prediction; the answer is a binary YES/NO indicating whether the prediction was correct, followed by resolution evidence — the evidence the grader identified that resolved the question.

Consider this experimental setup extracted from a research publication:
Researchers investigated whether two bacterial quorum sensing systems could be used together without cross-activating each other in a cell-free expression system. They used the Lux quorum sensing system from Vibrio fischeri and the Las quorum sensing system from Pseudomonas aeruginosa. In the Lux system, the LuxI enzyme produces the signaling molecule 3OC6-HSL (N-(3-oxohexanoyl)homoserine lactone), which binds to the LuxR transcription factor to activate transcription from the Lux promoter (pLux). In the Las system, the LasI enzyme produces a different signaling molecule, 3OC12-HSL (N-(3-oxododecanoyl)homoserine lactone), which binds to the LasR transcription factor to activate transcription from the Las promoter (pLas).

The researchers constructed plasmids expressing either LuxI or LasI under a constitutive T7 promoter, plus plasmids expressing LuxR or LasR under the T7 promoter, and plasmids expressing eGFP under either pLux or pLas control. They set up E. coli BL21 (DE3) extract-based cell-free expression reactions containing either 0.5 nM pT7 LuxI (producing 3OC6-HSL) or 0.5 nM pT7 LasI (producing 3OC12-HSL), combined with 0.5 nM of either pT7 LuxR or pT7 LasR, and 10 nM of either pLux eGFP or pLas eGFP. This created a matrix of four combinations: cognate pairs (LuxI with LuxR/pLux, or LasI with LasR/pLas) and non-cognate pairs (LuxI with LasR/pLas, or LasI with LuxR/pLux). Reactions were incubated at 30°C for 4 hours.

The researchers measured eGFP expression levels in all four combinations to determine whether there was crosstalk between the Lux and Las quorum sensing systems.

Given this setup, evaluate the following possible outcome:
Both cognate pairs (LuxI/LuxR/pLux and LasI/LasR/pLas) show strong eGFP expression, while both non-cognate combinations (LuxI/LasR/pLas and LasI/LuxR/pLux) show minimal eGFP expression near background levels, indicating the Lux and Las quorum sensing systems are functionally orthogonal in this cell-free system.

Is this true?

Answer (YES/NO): NO